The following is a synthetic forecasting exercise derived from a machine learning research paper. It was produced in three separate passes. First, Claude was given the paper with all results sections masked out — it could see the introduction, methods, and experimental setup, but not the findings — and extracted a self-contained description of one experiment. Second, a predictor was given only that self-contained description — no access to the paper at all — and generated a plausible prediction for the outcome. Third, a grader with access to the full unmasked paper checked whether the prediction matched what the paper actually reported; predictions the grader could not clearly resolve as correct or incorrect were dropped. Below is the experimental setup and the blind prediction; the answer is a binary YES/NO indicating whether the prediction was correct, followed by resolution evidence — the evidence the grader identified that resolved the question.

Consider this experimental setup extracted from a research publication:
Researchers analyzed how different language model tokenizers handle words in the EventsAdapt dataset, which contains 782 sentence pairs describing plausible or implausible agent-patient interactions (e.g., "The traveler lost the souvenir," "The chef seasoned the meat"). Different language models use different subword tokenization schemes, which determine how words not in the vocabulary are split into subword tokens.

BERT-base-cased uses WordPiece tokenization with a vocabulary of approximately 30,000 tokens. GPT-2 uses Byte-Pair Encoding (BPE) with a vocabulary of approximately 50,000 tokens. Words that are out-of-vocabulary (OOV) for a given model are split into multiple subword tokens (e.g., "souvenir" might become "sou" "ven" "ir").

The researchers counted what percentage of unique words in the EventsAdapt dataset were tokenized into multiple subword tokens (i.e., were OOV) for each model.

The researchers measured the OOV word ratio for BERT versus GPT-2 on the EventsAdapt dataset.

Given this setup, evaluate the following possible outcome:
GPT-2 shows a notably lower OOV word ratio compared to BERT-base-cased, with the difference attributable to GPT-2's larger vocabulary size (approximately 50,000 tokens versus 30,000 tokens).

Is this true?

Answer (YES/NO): NO